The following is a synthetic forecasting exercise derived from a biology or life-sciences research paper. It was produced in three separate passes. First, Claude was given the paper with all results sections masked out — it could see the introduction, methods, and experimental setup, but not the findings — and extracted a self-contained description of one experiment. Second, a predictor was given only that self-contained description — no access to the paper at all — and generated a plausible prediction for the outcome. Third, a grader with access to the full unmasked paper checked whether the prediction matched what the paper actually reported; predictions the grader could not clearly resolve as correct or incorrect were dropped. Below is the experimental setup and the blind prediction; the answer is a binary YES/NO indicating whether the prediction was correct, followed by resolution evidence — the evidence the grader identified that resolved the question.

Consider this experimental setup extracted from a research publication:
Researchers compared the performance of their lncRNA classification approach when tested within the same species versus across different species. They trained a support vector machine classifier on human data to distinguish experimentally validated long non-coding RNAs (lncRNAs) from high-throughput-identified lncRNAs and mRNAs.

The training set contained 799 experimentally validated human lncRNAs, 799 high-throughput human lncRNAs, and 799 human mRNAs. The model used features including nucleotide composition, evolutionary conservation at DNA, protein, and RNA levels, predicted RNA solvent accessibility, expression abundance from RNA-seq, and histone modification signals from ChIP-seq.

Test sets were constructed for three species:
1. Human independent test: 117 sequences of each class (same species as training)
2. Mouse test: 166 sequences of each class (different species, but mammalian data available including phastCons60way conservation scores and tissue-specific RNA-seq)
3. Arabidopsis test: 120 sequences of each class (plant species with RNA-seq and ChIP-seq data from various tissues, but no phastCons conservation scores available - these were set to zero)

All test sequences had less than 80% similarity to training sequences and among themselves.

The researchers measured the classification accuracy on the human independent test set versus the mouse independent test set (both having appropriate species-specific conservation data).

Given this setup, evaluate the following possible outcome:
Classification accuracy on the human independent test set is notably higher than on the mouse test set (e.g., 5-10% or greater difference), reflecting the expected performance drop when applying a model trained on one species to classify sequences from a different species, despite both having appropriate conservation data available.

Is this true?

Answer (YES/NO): NO